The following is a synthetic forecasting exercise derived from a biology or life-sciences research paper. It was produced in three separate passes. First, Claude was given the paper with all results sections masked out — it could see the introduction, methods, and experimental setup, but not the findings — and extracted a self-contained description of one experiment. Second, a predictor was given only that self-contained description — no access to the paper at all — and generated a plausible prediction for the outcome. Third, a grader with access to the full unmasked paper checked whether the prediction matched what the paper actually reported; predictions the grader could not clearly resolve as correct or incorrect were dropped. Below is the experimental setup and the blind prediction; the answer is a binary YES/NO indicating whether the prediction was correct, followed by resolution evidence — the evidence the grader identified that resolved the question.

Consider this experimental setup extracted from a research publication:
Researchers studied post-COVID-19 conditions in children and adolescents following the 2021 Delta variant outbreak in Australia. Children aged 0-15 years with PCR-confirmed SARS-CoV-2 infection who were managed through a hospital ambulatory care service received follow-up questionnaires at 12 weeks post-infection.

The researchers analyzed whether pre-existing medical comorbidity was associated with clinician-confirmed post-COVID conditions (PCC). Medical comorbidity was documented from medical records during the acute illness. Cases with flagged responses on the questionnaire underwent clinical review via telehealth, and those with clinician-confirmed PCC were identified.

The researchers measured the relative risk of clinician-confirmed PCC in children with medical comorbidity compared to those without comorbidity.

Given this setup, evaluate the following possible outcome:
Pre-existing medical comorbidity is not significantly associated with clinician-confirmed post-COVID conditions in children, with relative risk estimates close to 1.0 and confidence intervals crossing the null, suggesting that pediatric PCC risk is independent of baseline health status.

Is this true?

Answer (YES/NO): NO